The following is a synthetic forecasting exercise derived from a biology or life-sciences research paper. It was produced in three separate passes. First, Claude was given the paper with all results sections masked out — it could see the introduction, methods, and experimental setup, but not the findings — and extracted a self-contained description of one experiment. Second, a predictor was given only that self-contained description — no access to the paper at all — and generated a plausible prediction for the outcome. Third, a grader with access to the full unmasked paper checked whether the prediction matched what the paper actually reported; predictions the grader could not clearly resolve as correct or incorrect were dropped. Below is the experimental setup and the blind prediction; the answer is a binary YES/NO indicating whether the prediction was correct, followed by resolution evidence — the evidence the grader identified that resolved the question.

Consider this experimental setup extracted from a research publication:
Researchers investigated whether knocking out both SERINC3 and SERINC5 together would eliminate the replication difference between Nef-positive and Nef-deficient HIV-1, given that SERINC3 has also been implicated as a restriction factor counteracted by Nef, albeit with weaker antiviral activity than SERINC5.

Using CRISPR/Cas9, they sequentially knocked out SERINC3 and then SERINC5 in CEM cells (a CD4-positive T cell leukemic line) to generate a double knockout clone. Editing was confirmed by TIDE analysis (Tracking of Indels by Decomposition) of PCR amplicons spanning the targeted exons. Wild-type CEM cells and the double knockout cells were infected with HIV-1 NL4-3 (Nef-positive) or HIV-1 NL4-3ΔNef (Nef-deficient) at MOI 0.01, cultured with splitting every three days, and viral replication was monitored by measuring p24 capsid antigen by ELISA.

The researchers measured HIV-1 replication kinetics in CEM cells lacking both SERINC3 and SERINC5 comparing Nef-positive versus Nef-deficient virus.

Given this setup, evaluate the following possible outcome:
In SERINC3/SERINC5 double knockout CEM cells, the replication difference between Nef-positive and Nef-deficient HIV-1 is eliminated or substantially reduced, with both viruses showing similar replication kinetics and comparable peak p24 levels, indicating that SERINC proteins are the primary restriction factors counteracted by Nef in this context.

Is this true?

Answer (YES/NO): NO